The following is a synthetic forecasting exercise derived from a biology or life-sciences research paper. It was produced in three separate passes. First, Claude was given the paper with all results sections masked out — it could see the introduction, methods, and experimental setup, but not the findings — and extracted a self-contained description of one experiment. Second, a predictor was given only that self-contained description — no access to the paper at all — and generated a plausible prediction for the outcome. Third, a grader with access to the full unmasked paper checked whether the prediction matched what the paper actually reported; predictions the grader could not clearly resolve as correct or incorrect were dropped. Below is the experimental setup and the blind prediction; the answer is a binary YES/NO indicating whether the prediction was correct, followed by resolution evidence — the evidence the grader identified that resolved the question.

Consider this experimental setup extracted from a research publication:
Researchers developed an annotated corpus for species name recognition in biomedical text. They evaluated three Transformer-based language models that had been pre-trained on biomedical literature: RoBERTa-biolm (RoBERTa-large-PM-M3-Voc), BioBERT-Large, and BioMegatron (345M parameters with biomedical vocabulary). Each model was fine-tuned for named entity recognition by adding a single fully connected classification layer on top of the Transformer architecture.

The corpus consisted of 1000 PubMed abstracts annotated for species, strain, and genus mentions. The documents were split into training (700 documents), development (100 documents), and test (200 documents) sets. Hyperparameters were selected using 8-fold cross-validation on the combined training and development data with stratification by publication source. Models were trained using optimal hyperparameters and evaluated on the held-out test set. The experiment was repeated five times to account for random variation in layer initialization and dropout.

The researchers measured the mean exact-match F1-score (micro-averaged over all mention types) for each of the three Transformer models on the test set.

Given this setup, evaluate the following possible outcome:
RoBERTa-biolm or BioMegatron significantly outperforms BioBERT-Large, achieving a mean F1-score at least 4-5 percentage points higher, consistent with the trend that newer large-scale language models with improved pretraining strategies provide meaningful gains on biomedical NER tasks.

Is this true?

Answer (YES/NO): NO